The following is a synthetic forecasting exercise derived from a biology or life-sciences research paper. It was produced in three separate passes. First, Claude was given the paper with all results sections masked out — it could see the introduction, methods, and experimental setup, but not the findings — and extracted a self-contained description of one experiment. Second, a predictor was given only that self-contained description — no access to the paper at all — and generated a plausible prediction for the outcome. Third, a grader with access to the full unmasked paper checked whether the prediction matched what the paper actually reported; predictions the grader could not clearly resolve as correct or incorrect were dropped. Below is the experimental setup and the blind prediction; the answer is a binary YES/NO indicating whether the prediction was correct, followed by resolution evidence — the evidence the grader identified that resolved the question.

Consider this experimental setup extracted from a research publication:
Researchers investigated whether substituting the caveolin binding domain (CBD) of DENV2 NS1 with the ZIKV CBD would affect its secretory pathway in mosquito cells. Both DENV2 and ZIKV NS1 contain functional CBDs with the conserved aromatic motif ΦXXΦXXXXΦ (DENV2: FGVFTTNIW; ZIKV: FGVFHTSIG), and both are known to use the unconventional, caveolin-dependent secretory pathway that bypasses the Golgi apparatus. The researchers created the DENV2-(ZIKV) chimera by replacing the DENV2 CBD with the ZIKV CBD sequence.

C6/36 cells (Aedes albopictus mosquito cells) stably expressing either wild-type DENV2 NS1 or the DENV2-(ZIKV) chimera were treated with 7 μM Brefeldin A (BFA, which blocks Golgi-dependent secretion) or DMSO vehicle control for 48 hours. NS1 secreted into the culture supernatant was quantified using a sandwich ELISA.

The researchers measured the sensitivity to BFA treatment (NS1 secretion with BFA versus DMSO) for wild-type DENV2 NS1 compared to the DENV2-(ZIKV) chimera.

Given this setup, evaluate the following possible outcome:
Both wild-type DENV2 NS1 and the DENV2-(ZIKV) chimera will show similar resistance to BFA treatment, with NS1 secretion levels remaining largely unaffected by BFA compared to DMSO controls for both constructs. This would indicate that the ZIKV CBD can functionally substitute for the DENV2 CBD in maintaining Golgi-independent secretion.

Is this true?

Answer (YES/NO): YES